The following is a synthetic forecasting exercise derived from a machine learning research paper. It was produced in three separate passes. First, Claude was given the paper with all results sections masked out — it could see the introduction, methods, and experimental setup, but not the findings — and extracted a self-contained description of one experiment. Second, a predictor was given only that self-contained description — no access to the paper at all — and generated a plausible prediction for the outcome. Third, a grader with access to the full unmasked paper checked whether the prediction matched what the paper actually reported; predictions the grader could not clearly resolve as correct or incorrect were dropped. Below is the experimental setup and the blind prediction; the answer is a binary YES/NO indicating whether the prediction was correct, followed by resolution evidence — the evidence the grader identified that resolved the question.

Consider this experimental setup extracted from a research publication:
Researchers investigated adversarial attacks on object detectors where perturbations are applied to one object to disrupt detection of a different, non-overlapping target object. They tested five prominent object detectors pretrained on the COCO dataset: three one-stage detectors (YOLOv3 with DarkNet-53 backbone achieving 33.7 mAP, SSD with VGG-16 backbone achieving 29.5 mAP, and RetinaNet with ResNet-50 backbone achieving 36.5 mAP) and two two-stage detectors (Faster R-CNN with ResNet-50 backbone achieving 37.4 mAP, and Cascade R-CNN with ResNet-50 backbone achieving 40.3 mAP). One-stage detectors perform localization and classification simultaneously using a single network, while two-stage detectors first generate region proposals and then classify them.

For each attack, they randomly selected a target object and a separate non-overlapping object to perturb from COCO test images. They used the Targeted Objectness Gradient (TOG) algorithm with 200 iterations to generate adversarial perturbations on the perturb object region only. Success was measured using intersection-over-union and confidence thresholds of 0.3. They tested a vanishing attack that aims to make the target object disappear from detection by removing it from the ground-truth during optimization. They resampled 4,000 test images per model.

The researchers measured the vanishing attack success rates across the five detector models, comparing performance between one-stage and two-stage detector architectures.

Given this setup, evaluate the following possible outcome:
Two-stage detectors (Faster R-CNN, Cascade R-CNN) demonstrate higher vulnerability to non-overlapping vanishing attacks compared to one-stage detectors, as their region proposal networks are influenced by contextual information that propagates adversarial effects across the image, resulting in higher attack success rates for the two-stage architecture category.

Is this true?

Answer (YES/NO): NO